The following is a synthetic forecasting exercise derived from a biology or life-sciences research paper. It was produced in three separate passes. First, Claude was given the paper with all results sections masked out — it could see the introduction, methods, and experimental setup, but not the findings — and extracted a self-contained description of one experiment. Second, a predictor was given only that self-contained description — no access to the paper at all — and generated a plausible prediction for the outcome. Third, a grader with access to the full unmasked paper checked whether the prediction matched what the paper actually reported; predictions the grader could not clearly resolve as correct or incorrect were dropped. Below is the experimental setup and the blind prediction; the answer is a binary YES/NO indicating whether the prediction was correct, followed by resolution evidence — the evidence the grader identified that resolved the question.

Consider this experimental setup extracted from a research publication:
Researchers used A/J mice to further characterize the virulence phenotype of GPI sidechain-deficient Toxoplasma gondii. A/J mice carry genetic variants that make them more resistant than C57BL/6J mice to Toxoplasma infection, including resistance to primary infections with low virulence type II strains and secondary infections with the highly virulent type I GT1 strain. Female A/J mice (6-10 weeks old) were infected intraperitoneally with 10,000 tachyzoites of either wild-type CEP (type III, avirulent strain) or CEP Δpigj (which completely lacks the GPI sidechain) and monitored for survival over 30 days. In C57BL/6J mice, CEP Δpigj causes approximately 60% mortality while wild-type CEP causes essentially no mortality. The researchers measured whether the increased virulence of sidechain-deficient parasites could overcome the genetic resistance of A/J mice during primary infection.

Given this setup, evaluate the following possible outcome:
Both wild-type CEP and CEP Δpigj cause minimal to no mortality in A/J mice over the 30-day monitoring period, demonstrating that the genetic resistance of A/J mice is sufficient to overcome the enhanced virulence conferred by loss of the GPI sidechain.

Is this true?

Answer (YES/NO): NO